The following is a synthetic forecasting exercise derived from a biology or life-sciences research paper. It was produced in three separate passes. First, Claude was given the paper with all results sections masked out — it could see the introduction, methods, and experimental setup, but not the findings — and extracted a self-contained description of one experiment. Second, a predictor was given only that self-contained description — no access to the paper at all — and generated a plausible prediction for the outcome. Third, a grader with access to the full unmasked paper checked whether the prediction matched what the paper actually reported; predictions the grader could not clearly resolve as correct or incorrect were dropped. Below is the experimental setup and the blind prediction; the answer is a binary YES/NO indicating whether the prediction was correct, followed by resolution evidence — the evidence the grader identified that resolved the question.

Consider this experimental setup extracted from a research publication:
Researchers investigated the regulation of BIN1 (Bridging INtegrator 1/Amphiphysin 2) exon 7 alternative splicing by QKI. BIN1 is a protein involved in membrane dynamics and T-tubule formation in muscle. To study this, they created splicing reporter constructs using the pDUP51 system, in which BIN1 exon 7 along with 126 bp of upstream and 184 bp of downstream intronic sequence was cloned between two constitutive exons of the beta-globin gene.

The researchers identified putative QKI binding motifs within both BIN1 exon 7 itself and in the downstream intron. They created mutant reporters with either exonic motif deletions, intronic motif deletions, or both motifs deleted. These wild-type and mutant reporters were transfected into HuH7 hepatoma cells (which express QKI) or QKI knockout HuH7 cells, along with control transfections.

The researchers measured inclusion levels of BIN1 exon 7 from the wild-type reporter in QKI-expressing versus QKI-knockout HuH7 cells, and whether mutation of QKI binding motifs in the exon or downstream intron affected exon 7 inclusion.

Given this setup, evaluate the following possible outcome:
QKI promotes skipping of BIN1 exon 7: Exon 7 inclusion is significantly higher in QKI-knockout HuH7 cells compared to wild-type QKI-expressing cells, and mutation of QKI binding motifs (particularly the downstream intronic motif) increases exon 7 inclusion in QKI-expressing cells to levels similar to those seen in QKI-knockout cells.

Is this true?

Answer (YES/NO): NO